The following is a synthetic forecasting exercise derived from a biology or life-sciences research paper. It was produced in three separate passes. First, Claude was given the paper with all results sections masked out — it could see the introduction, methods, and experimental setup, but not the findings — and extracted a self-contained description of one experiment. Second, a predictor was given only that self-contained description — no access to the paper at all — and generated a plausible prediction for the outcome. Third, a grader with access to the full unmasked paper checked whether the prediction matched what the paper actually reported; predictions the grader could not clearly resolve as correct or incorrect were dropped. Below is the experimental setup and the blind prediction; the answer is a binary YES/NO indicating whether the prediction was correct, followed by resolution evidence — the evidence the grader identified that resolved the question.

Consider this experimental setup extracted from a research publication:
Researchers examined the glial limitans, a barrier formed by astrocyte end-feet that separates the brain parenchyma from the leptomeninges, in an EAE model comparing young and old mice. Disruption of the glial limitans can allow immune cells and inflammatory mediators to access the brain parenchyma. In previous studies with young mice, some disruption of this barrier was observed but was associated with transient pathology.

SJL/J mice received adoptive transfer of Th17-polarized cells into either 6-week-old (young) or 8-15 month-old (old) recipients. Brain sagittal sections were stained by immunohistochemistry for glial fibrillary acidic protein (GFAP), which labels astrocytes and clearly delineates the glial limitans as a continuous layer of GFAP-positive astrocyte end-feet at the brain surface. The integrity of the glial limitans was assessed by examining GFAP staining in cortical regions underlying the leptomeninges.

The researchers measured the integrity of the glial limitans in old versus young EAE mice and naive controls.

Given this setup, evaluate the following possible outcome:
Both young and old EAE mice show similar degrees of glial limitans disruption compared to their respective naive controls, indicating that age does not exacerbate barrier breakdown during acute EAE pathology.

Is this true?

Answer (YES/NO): NO